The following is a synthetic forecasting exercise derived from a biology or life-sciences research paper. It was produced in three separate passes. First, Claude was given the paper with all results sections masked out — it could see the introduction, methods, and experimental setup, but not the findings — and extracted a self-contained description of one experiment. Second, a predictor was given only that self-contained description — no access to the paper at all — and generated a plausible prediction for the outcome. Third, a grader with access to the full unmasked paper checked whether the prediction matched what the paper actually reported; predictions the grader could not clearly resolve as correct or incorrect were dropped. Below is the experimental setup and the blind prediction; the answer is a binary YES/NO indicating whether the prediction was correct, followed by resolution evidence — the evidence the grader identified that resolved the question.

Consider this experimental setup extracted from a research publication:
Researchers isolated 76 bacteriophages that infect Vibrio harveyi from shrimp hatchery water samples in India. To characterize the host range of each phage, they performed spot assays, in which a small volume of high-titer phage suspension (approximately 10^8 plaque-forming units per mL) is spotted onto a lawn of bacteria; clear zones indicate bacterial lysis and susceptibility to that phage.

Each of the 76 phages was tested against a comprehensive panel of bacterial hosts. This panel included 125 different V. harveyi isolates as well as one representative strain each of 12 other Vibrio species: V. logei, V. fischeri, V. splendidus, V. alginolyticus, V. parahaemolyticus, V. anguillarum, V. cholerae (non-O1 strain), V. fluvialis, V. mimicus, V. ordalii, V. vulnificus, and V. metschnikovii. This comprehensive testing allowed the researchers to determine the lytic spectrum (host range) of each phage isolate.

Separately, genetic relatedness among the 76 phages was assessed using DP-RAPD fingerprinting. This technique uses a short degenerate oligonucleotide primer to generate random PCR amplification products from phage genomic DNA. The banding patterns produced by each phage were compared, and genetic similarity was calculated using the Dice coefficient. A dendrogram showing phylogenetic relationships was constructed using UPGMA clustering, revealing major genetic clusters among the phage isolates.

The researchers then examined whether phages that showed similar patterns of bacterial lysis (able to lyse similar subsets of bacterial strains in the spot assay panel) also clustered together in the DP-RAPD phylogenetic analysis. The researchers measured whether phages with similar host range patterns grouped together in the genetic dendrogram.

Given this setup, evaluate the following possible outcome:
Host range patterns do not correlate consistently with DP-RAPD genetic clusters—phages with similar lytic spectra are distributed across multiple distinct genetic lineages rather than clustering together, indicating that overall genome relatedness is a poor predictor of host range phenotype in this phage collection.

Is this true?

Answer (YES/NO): YES